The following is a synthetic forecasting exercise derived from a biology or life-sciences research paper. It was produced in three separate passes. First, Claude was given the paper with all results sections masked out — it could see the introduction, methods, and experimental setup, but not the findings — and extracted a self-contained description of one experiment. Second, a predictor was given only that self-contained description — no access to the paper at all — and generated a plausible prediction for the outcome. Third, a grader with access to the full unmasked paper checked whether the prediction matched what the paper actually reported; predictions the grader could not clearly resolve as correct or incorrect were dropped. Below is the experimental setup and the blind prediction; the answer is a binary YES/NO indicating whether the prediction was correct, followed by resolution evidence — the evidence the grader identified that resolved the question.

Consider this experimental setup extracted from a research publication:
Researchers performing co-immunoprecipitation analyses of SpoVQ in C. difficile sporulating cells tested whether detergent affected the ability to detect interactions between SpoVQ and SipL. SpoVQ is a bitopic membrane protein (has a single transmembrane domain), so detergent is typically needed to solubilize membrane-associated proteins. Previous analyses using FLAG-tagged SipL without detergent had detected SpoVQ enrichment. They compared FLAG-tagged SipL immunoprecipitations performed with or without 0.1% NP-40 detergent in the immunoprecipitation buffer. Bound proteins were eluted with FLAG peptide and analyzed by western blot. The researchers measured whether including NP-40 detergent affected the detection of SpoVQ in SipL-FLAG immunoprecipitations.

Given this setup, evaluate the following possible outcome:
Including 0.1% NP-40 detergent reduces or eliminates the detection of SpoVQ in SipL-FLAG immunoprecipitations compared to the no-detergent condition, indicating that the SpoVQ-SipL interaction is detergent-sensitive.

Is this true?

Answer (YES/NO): YES